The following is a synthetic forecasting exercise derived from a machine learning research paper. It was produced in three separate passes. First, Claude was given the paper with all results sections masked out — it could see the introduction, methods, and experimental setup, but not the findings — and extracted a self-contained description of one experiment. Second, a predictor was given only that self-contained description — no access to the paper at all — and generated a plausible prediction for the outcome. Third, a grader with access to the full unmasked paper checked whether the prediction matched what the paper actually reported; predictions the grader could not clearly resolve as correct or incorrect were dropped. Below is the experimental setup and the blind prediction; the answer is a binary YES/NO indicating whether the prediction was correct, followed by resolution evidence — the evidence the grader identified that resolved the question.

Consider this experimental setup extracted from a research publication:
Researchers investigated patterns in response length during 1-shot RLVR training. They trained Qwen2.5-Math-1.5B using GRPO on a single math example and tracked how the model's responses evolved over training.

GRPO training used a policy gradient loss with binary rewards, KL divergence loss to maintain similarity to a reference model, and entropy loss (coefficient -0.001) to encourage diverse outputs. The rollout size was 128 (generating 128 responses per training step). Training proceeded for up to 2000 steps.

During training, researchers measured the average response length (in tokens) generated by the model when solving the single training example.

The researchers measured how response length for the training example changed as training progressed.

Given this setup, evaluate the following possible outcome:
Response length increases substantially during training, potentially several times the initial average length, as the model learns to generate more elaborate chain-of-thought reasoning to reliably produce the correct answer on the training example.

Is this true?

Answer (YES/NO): NO